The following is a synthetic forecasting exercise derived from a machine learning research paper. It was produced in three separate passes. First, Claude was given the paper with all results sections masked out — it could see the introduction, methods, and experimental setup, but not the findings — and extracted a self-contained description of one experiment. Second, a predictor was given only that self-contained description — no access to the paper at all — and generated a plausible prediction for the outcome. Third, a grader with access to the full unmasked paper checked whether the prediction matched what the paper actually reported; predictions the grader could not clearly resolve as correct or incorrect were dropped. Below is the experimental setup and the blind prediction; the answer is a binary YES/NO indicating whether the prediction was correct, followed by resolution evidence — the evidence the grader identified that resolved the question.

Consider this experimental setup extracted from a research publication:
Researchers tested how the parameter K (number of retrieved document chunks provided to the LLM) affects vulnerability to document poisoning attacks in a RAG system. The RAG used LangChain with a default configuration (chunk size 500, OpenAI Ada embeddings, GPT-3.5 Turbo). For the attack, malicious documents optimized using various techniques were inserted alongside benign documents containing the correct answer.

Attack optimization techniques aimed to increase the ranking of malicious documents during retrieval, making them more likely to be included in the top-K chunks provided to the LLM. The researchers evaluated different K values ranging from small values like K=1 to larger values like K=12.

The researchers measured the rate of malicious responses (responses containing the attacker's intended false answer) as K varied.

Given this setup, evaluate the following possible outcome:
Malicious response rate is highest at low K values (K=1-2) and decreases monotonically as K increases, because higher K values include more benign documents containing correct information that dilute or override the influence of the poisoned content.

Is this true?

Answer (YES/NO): YES